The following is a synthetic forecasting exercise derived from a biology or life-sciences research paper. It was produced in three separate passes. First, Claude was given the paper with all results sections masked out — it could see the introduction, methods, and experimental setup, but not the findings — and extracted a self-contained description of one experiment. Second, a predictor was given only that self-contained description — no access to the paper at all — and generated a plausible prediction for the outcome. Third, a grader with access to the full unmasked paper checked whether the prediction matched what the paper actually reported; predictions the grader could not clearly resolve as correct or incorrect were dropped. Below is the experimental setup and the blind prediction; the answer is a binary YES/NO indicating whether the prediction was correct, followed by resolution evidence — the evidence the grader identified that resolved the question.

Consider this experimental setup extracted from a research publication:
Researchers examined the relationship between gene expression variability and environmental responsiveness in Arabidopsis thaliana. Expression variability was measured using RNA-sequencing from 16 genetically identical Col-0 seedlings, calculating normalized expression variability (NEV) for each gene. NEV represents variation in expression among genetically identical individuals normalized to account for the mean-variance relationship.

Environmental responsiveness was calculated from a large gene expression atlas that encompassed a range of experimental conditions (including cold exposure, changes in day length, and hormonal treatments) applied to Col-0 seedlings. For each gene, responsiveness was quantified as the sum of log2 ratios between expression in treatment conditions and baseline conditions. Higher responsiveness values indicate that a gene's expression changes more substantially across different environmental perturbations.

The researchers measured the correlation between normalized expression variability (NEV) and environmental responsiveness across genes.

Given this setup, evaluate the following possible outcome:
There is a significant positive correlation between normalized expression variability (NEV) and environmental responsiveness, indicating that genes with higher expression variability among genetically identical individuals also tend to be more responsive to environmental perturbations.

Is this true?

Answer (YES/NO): YES